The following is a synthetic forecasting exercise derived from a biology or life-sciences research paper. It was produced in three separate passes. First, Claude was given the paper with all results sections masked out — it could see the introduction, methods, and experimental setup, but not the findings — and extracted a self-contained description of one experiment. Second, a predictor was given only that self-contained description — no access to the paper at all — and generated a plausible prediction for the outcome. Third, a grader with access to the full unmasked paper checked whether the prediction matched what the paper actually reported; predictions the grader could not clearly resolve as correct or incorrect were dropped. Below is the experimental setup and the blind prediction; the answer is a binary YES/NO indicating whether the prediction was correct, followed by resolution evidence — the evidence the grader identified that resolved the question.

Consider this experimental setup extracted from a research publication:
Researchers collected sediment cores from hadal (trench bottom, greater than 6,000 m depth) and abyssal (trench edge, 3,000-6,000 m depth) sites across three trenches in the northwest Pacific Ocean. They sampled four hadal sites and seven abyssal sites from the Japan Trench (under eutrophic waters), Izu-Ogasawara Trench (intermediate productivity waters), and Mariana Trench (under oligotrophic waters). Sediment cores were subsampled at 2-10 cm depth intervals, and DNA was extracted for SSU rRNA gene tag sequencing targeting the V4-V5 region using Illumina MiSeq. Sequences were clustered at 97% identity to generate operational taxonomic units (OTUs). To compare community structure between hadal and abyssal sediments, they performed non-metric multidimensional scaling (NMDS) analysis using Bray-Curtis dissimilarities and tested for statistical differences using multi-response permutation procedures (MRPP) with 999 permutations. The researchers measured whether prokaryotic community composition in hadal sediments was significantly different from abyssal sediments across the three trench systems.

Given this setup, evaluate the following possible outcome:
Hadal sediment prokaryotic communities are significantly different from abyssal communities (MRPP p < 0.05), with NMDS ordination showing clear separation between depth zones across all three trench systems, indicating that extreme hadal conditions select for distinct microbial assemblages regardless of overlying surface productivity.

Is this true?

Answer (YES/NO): NO